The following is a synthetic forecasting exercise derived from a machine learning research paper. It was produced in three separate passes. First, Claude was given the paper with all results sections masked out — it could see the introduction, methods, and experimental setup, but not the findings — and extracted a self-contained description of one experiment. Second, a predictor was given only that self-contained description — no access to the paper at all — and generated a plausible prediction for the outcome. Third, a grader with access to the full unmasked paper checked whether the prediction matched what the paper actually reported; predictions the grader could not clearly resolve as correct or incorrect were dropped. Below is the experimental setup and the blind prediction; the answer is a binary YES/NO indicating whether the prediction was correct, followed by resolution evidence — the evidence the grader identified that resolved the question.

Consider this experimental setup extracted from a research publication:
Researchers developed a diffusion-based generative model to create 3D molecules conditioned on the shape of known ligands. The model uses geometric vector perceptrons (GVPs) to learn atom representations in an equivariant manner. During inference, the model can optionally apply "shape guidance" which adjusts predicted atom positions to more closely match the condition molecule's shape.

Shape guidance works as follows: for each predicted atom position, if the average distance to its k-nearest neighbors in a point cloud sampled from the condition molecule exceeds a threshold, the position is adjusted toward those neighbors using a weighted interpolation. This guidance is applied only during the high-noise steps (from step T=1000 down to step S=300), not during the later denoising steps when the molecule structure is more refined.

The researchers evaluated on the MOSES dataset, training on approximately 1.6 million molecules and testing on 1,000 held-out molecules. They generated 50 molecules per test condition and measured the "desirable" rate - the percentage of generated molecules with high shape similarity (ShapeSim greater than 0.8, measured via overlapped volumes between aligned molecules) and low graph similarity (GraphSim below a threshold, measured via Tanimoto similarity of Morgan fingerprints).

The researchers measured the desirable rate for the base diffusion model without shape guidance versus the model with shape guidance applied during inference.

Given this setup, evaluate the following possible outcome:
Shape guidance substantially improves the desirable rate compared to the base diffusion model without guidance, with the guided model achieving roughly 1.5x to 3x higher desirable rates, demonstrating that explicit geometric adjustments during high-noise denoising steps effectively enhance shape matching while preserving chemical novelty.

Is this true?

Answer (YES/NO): YES